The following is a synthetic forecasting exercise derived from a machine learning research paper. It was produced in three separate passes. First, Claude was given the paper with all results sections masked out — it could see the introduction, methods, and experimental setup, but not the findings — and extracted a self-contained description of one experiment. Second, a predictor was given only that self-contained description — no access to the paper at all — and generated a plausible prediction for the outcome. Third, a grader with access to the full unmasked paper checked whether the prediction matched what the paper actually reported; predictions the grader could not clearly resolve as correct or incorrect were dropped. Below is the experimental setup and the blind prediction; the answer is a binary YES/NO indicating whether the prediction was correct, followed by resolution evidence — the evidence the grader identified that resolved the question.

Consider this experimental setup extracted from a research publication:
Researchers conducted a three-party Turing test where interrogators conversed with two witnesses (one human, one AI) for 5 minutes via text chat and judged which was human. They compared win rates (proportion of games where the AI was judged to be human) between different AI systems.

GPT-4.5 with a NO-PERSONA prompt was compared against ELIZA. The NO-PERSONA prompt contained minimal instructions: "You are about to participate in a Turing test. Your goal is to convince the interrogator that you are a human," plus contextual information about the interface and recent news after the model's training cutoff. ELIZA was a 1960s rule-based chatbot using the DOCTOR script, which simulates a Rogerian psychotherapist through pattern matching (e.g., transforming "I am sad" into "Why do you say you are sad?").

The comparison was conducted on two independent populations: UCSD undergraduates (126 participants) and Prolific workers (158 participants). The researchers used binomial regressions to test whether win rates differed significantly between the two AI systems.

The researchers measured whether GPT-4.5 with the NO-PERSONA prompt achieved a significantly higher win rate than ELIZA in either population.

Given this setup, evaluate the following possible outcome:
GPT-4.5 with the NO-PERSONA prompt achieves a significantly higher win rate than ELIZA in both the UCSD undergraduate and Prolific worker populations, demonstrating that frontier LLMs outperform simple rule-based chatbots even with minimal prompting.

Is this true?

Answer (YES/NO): NO